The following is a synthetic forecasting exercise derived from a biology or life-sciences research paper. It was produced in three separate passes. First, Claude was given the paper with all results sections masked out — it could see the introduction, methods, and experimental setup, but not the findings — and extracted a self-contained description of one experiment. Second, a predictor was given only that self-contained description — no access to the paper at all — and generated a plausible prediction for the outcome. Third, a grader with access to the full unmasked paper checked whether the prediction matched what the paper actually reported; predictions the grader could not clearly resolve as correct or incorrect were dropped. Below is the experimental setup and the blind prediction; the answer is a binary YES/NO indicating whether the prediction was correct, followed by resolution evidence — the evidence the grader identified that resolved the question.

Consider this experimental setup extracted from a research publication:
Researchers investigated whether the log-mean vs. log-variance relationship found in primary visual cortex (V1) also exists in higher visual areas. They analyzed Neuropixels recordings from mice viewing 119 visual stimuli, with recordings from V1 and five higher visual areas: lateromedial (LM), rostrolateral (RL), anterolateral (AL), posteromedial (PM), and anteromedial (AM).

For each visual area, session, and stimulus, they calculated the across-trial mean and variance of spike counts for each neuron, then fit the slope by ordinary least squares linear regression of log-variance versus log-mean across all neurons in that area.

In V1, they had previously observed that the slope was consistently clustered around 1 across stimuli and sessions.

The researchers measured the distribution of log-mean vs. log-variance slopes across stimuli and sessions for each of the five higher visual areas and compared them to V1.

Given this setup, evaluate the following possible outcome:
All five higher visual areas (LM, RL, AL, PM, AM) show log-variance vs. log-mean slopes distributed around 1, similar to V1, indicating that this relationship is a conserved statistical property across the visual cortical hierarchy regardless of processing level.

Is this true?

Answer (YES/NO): YES